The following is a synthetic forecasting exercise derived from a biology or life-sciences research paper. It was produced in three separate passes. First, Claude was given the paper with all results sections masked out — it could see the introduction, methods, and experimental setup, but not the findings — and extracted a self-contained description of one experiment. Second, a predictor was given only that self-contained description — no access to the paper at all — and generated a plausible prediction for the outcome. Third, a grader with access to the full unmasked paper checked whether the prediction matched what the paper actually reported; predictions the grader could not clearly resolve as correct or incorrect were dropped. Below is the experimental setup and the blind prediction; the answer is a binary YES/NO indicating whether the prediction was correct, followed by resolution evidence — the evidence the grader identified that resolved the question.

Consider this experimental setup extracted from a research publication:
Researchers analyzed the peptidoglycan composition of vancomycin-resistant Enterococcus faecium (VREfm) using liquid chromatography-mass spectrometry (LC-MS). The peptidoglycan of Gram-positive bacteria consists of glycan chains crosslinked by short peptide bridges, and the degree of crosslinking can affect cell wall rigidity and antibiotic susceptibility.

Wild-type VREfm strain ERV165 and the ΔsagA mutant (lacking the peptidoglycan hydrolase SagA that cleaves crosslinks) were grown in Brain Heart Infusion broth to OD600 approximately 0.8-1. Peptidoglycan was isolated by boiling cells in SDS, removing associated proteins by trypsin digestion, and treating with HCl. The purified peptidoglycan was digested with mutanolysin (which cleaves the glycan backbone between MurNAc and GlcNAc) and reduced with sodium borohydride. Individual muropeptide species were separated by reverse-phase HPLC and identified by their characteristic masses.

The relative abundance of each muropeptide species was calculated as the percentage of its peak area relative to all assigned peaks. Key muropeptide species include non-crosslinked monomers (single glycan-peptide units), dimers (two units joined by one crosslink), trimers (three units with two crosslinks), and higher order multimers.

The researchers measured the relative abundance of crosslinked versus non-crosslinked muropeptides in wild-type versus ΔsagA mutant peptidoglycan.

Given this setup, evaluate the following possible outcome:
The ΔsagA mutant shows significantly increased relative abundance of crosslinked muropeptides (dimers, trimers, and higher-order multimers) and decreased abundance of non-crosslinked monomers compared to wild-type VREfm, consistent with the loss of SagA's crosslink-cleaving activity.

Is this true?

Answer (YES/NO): YES